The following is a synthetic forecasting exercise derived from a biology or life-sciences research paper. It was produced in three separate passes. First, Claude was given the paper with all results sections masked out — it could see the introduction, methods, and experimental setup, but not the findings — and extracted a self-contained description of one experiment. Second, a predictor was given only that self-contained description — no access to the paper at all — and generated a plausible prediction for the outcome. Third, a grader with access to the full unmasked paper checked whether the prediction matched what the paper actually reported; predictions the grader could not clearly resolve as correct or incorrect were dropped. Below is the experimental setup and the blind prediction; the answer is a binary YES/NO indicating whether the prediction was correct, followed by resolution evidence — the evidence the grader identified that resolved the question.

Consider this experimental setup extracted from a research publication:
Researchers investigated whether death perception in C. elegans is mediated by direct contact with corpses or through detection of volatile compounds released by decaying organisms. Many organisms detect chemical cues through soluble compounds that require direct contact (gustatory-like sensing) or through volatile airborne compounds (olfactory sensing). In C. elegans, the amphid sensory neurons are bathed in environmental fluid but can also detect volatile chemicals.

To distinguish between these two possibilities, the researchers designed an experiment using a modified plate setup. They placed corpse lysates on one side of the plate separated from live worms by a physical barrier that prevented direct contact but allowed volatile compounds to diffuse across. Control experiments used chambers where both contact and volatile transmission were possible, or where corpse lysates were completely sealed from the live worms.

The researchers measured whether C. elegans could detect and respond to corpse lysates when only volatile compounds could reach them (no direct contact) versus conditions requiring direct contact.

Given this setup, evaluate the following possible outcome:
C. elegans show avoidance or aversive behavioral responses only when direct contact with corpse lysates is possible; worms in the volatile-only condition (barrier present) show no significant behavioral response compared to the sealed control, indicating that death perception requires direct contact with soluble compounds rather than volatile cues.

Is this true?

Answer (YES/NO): NO